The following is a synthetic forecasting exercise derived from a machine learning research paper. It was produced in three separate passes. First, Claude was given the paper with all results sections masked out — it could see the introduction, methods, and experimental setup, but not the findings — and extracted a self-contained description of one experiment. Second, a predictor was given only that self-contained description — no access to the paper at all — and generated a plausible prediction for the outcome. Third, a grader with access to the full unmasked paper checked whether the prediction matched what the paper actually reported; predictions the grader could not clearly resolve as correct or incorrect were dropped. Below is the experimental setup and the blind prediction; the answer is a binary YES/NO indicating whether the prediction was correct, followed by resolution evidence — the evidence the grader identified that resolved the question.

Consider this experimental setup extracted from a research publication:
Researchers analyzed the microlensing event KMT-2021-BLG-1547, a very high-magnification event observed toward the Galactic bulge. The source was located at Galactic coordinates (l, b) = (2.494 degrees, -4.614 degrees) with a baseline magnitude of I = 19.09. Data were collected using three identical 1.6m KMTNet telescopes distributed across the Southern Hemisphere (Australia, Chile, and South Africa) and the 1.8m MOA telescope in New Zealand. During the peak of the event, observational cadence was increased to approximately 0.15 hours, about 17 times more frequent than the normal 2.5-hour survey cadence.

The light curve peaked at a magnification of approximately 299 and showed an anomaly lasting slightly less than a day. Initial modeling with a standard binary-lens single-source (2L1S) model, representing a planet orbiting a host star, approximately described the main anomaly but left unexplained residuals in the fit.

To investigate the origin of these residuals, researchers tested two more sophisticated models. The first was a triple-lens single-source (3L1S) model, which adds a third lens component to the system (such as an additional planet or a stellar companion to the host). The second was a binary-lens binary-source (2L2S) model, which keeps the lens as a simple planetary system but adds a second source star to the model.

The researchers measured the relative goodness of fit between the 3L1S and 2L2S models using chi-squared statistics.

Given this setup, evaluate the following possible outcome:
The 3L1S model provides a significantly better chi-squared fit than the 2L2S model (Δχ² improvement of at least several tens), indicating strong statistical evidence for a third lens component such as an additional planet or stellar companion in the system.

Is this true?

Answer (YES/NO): NO